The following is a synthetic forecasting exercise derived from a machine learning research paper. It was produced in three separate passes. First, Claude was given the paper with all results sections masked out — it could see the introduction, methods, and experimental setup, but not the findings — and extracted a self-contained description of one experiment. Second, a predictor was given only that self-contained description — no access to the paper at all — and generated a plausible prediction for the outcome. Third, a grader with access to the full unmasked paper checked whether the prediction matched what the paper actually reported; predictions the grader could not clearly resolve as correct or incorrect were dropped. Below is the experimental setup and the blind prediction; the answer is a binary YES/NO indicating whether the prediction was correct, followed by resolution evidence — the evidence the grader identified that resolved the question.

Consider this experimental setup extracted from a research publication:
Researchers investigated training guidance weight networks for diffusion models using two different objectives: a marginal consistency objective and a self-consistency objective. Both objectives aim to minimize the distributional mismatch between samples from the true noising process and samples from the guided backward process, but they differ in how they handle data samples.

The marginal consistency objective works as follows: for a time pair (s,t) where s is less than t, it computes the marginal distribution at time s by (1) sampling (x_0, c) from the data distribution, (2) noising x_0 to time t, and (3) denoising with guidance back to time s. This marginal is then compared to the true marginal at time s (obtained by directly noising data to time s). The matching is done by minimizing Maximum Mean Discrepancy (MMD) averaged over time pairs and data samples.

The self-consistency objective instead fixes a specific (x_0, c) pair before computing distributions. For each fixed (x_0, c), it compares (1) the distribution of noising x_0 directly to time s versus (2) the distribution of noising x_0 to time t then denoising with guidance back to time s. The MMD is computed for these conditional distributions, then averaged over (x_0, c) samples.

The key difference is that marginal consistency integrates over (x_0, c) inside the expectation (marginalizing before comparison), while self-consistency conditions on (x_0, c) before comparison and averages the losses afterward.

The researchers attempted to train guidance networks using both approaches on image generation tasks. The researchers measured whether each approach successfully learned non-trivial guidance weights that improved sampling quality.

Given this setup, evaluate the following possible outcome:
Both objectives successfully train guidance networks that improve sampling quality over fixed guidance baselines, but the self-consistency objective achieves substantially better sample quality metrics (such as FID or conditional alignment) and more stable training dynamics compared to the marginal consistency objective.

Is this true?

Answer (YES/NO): NO